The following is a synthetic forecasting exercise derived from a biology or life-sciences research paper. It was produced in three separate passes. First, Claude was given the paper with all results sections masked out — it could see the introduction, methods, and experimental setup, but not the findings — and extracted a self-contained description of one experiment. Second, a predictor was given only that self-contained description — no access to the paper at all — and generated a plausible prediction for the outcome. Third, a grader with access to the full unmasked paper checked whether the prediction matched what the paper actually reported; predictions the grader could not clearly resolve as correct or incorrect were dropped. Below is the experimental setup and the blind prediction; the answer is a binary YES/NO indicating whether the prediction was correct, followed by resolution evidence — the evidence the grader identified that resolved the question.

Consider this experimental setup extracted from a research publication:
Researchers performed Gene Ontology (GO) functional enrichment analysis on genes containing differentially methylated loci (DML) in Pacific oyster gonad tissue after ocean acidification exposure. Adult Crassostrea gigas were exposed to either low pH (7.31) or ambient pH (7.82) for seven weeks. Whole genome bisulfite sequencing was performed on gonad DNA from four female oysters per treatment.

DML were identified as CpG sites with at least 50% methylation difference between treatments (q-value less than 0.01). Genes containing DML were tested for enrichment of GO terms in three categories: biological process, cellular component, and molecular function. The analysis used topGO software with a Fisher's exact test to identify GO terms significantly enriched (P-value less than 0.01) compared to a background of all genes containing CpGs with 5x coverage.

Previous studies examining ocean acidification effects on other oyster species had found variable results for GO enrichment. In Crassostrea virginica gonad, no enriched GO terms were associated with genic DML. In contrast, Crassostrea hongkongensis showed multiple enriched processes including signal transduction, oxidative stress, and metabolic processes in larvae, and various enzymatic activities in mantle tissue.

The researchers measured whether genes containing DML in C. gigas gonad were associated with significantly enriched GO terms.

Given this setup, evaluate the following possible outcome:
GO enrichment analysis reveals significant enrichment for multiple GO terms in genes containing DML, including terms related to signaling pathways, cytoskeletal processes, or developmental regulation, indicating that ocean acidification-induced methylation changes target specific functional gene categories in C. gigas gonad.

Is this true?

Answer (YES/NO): YES